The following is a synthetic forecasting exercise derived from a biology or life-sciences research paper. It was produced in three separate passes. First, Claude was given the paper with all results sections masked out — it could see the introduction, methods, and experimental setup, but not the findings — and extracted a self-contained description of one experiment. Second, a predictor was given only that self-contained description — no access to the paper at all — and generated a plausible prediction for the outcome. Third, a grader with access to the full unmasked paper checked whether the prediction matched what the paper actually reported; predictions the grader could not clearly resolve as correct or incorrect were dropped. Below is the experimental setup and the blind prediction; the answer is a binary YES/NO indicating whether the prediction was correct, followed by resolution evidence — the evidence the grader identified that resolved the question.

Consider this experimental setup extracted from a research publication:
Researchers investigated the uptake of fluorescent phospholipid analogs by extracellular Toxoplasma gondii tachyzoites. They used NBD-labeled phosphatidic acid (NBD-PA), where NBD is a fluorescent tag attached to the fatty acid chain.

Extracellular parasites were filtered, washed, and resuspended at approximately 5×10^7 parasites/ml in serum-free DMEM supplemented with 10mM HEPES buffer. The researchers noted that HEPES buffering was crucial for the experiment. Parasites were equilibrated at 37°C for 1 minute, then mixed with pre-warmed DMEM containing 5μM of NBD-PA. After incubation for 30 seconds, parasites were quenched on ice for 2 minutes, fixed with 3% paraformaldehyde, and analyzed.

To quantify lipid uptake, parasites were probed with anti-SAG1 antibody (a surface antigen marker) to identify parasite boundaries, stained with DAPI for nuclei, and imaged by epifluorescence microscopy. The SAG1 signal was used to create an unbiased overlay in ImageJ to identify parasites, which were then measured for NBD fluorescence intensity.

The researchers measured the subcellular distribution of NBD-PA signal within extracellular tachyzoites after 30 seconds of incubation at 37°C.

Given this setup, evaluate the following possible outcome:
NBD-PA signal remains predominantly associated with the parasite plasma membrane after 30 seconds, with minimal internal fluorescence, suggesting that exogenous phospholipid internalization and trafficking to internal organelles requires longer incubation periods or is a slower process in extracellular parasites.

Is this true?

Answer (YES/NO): NO